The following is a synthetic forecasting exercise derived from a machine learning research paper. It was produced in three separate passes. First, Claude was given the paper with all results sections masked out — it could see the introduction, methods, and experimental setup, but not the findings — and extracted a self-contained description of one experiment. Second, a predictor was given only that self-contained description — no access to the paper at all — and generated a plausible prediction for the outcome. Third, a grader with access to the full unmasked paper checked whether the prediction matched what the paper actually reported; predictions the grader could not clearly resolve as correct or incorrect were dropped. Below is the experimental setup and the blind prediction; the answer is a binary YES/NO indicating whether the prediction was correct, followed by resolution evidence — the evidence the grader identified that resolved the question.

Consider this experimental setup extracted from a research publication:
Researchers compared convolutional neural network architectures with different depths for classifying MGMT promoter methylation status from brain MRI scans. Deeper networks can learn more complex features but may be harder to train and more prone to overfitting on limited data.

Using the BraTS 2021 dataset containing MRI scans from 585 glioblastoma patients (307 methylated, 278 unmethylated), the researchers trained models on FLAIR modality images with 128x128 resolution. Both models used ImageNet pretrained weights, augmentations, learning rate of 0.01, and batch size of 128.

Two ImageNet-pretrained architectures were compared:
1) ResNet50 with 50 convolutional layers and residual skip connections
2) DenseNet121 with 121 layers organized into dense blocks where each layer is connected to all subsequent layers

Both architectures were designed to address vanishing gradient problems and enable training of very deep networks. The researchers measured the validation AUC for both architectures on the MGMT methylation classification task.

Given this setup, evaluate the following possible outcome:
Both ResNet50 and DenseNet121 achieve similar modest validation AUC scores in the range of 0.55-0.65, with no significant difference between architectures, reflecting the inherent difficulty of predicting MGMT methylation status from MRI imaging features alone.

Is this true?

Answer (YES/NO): YES